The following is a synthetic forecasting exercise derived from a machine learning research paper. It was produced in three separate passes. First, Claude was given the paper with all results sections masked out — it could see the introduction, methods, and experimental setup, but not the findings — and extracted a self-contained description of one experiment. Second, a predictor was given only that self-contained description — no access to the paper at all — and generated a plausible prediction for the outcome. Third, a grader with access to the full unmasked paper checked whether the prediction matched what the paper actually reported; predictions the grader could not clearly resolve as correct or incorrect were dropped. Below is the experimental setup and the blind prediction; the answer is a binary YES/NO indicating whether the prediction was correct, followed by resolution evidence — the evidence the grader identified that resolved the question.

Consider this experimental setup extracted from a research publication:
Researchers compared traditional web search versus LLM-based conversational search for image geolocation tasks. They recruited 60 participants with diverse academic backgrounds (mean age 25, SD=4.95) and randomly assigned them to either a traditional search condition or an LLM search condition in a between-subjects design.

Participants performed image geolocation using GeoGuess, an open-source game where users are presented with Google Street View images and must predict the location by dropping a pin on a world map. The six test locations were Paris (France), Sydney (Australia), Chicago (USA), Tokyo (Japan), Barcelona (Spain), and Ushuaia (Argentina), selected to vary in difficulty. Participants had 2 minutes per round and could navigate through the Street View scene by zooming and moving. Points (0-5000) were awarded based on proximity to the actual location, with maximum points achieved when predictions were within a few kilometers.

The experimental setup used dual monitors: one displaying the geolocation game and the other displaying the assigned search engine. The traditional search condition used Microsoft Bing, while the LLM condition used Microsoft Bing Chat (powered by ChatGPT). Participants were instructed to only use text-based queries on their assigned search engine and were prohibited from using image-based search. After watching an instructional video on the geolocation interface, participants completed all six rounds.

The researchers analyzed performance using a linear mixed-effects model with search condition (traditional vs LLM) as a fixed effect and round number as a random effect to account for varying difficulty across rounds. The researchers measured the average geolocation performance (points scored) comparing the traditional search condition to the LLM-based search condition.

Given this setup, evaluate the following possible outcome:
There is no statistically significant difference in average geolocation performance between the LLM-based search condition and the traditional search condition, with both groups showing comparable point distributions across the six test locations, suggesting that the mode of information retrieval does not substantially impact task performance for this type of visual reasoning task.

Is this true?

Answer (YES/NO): NO